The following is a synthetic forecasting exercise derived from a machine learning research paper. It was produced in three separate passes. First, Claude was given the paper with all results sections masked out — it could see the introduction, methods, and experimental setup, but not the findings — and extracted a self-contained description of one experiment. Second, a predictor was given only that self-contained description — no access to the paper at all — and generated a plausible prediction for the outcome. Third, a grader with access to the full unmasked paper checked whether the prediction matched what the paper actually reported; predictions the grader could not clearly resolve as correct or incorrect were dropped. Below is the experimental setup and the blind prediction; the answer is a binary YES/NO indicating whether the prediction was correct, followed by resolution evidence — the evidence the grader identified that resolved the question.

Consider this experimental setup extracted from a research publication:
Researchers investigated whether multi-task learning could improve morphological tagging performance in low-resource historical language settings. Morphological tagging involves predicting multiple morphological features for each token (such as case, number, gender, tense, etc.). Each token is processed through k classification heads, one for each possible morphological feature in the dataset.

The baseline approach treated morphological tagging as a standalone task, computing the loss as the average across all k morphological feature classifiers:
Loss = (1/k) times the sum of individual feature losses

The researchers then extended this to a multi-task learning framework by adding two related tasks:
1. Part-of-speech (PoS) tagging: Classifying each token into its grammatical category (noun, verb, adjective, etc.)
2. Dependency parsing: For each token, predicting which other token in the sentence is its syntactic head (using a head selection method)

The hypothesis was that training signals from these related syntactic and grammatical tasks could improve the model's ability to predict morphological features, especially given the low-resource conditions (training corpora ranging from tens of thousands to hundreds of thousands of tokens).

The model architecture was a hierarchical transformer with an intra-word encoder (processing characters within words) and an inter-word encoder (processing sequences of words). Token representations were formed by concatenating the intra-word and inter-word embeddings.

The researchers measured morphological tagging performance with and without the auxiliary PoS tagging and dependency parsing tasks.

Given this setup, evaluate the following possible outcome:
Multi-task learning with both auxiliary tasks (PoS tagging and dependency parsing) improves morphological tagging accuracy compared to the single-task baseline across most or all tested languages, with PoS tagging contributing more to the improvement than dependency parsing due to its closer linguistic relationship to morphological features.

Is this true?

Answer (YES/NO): NO